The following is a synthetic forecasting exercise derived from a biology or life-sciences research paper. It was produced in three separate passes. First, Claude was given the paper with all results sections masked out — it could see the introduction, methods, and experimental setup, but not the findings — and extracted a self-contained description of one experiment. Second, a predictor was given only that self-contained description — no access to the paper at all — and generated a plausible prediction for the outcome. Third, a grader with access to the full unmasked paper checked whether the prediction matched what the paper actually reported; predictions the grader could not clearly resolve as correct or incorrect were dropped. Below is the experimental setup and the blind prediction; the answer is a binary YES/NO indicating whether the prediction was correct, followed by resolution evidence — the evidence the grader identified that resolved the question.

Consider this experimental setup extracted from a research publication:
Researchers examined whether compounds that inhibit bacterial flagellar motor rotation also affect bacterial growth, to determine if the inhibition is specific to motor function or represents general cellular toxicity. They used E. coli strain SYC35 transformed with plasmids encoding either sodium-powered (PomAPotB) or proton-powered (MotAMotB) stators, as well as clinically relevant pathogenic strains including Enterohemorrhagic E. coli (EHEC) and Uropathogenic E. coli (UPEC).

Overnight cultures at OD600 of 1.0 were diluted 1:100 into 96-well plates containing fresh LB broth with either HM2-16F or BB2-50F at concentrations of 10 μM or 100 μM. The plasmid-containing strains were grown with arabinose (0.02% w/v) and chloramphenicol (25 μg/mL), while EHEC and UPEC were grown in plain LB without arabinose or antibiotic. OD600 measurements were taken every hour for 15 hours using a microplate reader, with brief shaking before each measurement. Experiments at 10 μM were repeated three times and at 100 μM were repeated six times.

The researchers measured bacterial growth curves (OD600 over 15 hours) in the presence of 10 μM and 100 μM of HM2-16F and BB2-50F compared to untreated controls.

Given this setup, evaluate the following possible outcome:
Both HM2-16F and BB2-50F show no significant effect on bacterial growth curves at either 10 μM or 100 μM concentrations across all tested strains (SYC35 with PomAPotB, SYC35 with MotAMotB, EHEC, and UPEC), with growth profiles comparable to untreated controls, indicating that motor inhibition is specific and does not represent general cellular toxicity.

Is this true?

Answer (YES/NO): NO